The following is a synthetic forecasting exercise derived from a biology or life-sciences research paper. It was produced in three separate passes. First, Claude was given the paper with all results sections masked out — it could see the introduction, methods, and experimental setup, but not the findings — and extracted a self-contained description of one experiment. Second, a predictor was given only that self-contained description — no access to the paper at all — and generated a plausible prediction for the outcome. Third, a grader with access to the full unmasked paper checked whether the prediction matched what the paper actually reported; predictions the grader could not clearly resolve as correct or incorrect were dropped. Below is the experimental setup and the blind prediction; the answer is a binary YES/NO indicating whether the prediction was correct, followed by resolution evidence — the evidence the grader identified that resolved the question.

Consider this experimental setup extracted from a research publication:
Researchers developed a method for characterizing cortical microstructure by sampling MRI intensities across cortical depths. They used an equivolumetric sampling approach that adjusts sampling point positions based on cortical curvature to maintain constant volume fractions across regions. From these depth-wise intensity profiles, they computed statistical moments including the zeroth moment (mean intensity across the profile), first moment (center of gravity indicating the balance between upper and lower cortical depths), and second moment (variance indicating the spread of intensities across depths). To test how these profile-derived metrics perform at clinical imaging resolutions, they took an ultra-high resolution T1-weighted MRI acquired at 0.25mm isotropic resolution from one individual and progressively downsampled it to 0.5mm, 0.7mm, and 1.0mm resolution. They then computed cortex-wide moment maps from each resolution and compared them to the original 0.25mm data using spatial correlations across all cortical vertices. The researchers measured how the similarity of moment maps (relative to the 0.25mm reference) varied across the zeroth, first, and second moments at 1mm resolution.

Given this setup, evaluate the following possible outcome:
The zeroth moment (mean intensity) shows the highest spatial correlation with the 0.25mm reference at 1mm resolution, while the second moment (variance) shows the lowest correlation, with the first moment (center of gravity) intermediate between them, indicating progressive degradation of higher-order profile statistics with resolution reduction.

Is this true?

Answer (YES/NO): YES